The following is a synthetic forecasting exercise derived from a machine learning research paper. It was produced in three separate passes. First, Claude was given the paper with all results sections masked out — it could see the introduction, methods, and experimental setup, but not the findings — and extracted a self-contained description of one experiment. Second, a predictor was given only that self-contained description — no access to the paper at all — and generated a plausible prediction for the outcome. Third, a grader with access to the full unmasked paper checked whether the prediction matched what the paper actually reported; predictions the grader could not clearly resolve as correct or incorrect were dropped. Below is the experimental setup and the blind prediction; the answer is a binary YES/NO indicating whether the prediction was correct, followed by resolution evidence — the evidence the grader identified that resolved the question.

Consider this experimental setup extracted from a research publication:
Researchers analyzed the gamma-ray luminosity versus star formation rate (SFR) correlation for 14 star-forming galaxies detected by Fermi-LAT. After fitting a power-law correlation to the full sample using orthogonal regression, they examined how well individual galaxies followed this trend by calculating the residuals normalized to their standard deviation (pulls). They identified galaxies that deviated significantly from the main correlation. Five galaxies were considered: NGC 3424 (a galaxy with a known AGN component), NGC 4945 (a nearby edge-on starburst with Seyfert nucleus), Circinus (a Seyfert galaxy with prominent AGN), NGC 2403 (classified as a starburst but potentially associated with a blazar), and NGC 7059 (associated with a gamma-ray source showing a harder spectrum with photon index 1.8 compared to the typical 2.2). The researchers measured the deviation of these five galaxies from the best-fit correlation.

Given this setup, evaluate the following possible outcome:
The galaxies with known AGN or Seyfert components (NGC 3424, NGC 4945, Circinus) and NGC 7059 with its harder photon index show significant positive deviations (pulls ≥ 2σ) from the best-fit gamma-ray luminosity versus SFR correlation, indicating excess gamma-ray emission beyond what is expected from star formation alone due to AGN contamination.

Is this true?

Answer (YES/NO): YES